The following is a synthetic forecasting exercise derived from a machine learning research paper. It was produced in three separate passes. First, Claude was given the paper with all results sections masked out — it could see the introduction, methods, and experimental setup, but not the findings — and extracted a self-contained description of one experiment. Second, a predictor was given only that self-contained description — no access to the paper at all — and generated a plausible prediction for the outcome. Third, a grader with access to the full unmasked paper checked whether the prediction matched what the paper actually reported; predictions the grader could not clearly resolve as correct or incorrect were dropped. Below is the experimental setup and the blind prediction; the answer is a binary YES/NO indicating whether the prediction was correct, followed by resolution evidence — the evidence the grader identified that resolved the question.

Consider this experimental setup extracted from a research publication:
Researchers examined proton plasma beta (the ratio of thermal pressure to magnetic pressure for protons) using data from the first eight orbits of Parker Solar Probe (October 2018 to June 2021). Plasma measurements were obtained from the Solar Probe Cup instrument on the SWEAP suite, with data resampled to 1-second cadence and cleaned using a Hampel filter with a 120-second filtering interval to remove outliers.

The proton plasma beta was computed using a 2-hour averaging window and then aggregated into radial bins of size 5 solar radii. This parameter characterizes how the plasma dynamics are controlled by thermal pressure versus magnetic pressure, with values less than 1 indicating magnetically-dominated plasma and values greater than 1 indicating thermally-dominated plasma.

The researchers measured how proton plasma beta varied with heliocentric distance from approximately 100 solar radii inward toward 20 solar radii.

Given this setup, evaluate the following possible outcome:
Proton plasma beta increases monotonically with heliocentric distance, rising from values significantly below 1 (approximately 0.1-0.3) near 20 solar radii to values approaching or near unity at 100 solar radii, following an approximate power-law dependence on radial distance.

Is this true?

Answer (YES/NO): NO